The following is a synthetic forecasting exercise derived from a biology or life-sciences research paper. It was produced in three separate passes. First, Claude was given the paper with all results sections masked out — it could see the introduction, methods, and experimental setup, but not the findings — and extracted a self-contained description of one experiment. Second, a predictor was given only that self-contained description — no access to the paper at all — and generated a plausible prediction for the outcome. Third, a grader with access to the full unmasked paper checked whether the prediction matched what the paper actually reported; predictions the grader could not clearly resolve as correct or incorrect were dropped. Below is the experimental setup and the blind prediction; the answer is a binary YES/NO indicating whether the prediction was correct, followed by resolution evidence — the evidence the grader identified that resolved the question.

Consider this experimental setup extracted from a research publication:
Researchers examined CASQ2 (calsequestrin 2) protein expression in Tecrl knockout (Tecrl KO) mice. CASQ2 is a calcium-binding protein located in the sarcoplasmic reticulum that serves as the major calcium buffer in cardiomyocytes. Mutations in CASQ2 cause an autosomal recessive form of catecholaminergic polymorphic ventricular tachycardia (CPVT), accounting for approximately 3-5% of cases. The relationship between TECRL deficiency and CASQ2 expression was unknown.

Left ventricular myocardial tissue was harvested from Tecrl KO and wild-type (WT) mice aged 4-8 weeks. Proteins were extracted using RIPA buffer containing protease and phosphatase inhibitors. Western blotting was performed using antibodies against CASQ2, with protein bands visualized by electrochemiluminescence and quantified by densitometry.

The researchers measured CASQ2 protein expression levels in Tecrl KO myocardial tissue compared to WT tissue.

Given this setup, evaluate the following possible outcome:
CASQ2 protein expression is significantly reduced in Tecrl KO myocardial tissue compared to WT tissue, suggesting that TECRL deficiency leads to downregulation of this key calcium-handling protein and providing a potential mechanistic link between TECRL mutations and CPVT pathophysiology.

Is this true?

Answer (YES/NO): YES